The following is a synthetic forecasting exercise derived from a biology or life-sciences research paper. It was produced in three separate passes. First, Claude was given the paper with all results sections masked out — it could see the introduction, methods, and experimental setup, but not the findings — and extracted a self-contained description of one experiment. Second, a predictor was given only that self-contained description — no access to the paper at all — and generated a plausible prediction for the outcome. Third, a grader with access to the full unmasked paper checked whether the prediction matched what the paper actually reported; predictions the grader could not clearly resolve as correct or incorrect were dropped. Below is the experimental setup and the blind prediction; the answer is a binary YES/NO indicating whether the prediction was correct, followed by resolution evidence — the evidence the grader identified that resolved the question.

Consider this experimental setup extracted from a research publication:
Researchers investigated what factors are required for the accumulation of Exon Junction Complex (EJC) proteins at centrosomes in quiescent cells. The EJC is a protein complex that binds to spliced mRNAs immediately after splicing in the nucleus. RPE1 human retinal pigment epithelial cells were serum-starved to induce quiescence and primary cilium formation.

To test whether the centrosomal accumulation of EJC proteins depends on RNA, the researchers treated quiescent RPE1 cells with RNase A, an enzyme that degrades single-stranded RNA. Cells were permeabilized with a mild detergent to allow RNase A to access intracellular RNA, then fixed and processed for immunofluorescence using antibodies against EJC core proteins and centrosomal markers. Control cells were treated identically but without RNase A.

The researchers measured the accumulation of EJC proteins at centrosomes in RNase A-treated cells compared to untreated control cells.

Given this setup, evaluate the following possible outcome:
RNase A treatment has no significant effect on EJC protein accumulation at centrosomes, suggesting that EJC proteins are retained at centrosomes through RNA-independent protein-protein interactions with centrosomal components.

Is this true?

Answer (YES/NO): NO